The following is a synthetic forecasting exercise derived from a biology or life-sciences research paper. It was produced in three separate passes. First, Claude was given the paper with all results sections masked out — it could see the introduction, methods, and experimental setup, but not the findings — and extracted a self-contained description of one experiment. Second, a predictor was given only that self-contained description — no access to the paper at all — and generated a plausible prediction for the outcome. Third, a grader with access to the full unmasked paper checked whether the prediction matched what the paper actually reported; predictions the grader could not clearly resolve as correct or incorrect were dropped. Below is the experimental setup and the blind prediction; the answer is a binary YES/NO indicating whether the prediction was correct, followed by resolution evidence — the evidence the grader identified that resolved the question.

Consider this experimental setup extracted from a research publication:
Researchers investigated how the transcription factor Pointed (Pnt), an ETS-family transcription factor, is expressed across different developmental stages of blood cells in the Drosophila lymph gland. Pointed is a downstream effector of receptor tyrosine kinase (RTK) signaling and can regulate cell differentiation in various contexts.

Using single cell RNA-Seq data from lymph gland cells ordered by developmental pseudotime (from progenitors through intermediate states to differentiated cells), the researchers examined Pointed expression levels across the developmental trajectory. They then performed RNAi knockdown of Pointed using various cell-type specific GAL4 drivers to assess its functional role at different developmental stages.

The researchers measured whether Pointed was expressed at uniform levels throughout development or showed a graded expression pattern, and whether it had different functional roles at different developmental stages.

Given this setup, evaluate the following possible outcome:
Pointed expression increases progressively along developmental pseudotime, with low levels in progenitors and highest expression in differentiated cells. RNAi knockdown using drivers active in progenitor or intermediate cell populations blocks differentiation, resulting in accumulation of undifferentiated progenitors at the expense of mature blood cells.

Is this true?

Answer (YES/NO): NO